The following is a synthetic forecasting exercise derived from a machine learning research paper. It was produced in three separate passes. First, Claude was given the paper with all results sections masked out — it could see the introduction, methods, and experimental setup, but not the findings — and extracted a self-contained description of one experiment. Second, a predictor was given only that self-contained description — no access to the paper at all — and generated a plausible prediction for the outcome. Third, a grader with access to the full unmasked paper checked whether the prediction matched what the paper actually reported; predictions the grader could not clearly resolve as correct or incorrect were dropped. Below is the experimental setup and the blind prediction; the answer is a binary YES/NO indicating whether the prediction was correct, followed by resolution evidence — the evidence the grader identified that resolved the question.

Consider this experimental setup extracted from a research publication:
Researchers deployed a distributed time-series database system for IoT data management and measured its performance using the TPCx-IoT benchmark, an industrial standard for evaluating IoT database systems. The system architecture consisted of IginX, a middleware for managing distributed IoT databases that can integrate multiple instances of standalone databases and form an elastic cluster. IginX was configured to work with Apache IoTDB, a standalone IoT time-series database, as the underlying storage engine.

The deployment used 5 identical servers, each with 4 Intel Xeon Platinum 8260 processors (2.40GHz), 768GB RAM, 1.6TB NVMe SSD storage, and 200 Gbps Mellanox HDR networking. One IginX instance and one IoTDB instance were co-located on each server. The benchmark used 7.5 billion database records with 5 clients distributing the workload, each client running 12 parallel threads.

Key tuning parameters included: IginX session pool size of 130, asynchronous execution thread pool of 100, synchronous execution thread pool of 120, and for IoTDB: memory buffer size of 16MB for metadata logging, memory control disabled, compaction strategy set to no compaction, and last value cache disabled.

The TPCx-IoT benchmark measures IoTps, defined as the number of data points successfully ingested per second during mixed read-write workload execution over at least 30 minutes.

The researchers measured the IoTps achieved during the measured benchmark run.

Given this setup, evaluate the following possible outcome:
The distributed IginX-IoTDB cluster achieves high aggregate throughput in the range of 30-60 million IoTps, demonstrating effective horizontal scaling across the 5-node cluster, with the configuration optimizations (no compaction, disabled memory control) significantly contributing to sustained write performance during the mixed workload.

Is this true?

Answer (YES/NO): NO